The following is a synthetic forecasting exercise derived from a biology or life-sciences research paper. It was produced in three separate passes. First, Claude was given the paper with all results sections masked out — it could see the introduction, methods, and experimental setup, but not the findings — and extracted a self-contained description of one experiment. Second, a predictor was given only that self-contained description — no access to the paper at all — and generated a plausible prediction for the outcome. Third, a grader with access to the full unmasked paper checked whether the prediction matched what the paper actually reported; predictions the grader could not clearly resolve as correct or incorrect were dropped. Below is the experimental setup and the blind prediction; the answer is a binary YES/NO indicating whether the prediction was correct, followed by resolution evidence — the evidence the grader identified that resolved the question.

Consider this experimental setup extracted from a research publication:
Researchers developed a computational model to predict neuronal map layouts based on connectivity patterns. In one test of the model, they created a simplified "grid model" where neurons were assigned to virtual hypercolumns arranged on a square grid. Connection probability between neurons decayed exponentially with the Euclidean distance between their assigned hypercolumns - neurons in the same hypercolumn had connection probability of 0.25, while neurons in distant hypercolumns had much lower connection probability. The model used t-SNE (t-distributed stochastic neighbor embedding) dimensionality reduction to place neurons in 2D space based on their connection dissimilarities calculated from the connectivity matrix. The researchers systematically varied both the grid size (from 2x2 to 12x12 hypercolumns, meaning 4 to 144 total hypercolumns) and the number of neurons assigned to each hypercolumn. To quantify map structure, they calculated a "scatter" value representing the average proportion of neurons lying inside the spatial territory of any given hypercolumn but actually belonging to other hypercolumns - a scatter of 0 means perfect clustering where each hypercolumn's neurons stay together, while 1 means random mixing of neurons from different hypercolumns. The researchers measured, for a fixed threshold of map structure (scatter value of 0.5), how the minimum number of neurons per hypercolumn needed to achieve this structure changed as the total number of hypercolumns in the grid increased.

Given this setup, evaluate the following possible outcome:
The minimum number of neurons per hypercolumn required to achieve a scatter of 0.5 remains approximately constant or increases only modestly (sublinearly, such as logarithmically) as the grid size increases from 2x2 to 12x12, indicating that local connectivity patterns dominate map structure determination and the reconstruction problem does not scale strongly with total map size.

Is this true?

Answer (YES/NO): YES